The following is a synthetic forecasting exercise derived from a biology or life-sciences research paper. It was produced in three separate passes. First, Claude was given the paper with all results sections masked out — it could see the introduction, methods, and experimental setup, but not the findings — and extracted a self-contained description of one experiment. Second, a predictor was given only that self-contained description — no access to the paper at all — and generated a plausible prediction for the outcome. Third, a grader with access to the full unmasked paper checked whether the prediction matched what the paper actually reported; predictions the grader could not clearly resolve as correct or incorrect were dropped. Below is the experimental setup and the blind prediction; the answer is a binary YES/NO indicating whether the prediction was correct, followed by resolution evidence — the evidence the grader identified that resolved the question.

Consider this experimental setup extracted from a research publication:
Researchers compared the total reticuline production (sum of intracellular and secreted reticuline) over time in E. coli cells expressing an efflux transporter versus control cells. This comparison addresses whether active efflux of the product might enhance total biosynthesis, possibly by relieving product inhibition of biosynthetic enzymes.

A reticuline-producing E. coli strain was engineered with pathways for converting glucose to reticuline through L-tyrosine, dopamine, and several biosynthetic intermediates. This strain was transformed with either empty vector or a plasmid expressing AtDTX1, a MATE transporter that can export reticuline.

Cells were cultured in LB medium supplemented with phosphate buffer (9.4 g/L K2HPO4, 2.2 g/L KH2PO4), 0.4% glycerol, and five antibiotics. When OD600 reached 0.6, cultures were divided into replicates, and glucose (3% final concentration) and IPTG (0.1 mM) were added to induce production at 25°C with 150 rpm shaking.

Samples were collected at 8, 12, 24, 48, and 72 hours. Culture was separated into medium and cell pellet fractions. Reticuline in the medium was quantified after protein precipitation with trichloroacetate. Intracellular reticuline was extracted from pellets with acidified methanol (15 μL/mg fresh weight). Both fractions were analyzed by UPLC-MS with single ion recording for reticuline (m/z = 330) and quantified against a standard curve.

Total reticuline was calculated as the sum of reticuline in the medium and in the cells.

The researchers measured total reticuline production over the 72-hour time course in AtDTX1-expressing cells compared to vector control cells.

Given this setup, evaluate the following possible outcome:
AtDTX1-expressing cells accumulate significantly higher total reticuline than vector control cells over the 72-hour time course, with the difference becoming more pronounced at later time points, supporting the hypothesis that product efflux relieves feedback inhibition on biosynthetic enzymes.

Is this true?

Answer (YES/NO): YES